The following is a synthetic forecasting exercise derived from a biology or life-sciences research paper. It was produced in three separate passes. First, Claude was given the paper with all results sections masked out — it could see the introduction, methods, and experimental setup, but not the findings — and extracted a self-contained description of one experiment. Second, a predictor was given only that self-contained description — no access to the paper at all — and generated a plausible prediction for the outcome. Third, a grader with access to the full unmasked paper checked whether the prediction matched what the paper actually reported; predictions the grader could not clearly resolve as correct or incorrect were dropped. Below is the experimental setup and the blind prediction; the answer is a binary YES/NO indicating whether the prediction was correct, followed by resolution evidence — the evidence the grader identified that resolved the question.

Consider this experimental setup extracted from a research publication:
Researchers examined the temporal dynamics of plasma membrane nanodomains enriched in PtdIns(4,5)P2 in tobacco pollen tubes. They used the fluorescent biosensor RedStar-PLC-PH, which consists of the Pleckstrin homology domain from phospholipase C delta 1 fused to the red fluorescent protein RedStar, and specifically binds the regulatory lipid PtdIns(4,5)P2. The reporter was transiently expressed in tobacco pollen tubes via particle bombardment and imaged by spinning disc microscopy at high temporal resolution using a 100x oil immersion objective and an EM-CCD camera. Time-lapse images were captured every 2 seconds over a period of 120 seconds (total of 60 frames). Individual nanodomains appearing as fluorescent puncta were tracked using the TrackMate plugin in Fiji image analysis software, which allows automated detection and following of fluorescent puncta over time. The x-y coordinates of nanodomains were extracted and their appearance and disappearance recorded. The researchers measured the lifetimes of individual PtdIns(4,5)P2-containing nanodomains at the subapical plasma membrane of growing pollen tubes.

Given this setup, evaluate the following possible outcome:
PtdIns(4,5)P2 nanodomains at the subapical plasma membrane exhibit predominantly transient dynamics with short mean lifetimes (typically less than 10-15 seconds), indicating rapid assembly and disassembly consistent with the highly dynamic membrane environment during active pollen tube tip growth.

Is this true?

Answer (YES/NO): YES